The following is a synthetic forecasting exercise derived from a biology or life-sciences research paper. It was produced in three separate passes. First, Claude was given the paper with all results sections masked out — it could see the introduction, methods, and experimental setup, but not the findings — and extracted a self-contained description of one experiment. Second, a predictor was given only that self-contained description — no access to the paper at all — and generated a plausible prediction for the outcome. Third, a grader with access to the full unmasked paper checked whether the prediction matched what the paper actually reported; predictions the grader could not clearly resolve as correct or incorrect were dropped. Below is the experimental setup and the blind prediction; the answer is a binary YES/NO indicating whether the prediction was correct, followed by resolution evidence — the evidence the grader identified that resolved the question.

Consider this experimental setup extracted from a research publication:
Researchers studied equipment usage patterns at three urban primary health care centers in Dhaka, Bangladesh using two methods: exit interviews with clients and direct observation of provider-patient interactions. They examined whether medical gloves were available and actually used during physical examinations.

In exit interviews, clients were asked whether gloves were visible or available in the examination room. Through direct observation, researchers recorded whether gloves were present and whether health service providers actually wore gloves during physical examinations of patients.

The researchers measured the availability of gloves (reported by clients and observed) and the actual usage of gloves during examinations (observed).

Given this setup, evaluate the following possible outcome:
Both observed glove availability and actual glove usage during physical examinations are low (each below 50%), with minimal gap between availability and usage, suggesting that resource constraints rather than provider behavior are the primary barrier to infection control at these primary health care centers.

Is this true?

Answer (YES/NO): NO